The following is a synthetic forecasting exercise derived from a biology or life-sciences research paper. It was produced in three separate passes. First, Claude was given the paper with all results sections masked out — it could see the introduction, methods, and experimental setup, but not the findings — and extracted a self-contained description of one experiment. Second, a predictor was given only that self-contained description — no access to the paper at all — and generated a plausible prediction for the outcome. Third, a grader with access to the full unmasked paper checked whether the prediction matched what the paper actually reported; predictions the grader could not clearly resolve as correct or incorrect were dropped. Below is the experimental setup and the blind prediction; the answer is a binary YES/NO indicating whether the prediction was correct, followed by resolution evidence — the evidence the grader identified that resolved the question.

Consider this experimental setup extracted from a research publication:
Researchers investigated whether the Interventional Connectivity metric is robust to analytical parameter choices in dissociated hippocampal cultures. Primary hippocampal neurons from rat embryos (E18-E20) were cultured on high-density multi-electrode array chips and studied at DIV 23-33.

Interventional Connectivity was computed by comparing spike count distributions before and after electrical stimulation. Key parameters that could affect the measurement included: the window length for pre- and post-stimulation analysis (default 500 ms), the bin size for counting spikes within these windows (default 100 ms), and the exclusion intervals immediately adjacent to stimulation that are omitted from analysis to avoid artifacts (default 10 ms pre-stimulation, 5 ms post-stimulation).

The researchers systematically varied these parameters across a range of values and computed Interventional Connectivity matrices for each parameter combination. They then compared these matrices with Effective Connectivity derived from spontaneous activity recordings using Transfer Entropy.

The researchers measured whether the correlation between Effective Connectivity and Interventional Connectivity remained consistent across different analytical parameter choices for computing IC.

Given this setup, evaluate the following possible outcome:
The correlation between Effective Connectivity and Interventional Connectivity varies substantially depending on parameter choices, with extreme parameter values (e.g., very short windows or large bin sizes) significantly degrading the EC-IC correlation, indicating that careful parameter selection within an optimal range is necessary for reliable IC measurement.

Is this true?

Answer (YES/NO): NO